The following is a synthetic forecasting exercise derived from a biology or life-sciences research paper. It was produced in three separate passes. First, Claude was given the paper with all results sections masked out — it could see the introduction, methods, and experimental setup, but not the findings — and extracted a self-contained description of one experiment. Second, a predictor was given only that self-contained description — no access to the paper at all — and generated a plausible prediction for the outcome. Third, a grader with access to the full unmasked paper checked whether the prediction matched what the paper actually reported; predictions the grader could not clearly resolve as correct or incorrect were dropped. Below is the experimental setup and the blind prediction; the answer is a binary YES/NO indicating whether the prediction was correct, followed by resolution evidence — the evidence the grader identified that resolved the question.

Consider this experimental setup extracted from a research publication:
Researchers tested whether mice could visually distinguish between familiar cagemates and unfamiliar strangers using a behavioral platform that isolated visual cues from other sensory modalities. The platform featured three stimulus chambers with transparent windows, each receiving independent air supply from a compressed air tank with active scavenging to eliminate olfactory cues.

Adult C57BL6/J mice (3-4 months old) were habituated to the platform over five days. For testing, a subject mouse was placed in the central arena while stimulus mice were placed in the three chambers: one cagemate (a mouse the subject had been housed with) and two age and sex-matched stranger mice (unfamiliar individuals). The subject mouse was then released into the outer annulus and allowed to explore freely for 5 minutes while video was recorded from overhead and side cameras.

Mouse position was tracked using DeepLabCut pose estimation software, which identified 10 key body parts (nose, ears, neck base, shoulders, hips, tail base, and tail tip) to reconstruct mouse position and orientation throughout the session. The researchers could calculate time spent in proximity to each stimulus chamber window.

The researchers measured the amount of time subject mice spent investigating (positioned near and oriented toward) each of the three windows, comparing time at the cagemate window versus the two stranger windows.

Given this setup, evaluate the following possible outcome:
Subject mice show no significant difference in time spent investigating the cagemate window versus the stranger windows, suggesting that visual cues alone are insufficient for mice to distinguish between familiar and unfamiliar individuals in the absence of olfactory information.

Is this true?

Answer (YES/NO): NO